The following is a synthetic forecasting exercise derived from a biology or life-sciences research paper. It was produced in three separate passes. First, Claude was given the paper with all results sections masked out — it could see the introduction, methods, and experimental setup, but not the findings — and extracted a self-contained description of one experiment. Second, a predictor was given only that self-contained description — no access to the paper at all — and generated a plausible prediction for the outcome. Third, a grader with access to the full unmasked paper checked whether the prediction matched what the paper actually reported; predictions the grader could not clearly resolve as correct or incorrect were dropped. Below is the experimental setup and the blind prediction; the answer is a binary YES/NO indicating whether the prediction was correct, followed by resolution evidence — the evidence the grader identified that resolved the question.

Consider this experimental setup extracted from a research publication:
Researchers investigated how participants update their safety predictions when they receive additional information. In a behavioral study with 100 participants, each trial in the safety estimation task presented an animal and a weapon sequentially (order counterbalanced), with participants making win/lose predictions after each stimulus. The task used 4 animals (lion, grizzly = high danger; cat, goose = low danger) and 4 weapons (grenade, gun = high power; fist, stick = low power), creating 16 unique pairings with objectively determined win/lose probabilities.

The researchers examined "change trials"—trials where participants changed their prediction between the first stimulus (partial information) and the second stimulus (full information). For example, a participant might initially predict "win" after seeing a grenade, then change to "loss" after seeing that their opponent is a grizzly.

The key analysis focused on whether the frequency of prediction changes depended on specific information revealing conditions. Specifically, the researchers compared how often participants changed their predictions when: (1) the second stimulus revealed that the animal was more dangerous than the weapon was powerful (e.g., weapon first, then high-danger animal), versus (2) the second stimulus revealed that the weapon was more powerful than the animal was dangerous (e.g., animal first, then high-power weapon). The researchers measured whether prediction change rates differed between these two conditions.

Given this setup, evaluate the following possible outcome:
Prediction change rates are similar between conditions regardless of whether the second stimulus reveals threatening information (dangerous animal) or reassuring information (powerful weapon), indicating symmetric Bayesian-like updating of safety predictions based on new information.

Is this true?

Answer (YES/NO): NO